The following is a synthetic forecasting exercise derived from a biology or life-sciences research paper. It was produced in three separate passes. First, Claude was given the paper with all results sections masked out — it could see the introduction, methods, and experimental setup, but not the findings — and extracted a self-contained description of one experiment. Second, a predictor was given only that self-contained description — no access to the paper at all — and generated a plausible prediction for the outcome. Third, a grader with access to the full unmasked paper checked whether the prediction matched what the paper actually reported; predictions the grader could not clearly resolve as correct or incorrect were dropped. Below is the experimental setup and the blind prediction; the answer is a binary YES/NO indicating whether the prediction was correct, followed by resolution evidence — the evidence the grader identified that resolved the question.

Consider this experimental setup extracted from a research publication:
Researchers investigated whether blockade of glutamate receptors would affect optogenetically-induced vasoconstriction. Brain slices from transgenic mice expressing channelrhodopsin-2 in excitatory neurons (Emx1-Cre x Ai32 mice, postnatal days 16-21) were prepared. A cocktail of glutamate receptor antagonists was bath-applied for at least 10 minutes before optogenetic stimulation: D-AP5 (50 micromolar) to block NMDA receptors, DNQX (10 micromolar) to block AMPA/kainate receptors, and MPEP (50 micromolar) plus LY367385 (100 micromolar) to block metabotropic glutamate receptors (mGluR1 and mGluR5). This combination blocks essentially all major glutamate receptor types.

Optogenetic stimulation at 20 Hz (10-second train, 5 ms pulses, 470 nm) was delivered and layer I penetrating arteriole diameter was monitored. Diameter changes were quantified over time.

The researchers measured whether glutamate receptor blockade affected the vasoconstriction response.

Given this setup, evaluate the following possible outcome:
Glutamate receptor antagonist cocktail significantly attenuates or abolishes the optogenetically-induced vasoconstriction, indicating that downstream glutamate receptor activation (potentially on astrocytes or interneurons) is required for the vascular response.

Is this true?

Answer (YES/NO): YES